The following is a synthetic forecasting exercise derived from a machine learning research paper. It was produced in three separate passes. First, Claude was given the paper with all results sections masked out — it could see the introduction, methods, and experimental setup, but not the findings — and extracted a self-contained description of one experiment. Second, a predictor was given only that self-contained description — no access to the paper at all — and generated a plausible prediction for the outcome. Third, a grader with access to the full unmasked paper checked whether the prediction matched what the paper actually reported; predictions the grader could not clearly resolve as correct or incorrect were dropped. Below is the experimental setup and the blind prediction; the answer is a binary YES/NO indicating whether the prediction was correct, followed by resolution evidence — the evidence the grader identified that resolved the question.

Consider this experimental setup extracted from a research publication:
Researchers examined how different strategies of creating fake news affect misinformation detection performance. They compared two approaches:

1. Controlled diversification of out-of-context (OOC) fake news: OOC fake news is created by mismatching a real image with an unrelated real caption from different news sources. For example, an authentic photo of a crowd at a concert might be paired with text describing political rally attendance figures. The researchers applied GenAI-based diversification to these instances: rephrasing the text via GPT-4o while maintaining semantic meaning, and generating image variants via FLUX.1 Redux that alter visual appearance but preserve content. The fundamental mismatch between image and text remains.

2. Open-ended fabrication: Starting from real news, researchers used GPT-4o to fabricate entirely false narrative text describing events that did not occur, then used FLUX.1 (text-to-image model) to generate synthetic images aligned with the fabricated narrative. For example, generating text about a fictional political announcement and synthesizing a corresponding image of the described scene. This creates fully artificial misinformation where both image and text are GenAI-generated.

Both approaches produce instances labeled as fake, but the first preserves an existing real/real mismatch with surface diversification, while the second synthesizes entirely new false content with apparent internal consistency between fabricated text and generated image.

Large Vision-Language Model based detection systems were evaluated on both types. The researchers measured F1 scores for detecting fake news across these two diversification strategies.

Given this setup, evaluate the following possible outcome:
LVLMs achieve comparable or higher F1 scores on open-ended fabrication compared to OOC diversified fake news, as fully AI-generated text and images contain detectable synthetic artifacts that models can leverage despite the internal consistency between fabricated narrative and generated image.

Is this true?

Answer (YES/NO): NO